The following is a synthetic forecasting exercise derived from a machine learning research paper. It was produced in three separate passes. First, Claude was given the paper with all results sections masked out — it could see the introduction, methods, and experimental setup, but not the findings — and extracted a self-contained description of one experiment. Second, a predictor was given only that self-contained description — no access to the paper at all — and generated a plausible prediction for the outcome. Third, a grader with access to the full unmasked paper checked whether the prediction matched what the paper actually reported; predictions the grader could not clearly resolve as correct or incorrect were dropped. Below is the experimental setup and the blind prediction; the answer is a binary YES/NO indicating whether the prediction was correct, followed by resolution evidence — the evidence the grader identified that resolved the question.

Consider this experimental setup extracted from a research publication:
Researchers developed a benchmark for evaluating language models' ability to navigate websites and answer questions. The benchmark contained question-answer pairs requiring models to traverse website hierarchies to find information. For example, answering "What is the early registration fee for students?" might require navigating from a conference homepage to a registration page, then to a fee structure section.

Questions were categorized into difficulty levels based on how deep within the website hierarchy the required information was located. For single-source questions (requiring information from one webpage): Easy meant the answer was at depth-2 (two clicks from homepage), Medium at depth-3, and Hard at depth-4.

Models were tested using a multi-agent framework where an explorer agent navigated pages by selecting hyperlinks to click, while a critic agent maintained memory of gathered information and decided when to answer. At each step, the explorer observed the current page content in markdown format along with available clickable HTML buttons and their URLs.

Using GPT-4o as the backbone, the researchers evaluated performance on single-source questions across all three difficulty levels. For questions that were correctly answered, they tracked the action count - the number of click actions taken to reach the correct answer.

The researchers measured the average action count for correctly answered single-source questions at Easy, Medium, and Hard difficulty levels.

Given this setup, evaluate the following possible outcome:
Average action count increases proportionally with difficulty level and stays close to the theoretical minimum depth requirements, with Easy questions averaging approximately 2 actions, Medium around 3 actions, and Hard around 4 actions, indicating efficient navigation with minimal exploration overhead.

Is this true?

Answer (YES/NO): NO